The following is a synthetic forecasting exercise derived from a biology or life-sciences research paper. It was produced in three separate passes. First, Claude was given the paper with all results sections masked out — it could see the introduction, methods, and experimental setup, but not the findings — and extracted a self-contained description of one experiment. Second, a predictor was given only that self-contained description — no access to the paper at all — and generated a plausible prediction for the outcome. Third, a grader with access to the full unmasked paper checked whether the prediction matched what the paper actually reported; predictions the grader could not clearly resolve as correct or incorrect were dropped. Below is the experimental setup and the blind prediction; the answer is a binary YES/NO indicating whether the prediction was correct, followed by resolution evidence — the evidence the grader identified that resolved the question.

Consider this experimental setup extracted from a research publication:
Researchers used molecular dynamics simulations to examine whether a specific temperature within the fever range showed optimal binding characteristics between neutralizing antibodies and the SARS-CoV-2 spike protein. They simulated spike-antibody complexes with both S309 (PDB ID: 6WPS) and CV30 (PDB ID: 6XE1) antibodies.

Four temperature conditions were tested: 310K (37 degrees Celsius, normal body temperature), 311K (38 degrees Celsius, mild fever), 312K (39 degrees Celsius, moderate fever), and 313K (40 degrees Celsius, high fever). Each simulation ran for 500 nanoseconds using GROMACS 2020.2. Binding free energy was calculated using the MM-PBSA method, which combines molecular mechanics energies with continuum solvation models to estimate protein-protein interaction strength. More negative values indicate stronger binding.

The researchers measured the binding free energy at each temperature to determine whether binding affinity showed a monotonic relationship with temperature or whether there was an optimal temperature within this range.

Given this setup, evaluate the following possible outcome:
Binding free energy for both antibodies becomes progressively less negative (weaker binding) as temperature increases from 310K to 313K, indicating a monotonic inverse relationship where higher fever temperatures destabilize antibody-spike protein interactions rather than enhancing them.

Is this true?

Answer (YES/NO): NO